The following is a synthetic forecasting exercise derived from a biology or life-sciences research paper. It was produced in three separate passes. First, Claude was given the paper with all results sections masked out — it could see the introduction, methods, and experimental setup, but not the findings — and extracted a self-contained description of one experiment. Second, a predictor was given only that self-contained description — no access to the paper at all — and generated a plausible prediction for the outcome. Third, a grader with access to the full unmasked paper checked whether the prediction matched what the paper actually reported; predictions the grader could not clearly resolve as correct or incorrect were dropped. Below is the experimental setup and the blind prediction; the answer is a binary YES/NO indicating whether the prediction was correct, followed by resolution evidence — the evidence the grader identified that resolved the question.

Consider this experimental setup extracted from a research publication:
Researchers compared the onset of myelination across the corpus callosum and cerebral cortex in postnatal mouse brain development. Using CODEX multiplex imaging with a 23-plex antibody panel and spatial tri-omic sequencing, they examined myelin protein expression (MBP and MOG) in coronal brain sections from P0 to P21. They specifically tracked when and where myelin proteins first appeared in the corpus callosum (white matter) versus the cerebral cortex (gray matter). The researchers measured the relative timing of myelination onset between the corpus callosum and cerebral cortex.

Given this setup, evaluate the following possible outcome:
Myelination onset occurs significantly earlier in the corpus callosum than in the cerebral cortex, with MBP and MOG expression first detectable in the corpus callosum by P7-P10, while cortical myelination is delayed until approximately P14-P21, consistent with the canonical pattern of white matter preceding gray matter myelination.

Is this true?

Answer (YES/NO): YES